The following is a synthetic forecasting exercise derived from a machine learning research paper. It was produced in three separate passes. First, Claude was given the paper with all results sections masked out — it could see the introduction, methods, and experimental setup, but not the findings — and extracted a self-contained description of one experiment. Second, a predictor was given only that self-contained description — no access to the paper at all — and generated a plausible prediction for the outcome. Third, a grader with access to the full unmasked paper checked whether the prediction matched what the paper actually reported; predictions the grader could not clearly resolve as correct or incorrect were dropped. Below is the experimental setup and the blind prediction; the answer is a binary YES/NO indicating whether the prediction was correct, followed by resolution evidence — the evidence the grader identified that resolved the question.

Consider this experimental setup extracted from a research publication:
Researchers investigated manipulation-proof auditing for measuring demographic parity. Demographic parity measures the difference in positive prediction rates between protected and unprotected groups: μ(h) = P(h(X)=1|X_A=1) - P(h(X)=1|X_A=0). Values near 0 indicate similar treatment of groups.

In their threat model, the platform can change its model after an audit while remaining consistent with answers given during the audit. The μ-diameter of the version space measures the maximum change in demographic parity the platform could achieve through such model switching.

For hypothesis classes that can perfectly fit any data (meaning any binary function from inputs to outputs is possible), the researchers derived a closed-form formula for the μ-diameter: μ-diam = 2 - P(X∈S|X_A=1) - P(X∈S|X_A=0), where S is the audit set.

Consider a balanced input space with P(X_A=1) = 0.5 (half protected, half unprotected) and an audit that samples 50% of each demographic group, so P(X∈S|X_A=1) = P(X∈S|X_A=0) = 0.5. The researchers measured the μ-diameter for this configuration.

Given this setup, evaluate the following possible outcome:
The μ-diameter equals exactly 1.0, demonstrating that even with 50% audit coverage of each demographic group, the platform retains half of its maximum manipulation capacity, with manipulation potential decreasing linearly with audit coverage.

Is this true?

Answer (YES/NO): YES